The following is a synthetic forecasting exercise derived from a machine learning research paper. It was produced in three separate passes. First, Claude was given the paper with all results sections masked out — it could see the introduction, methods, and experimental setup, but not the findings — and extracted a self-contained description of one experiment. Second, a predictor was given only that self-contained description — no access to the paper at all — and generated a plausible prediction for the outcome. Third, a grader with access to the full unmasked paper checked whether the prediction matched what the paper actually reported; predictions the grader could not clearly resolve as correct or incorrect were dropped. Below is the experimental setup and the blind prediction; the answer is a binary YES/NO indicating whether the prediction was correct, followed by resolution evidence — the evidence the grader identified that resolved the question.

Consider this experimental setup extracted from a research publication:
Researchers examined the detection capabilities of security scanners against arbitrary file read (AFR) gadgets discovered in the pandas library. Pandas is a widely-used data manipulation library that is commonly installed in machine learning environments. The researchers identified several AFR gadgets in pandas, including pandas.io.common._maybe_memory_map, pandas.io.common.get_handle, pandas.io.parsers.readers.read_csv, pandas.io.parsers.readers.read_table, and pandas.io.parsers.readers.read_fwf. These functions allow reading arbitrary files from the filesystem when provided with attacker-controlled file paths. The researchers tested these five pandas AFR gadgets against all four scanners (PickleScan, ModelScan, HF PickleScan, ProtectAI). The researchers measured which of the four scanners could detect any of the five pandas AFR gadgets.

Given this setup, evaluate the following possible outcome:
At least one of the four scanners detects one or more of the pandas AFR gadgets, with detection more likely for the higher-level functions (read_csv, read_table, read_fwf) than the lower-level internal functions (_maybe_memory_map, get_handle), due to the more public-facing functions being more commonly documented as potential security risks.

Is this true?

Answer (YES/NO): NO